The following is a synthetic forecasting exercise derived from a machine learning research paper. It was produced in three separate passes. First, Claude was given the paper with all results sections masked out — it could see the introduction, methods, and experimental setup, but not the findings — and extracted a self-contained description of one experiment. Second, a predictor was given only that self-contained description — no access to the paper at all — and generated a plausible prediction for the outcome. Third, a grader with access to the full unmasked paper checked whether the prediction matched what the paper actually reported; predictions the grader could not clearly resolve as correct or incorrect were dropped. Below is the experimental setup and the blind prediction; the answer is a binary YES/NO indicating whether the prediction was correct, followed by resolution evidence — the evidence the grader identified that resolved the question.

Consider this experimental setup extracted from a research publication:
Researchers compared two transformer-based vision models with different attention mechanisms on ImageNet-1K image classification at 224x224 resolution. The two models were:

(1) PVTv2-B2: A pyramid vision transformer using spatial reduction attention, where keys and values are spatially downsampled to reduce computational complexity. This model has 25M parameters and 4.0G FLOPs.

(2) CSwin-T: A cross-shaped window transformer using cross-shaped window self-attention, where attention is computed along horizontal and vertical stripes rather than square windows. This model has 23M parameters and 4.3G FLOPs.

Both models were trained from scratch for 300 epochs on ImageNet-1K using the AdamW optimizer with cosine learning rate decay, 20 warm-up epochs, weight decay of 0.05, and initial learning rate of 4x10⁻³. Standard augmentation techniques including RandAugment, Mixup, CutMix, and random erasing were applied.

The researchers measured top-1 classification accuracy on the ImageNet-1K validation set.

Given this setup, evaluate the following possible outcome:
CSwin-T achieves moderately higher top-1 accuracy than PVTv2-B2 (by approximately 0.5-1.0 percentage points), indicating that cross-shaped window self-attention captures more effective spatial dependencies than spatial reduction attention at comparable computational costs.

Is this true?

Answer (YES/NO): YES